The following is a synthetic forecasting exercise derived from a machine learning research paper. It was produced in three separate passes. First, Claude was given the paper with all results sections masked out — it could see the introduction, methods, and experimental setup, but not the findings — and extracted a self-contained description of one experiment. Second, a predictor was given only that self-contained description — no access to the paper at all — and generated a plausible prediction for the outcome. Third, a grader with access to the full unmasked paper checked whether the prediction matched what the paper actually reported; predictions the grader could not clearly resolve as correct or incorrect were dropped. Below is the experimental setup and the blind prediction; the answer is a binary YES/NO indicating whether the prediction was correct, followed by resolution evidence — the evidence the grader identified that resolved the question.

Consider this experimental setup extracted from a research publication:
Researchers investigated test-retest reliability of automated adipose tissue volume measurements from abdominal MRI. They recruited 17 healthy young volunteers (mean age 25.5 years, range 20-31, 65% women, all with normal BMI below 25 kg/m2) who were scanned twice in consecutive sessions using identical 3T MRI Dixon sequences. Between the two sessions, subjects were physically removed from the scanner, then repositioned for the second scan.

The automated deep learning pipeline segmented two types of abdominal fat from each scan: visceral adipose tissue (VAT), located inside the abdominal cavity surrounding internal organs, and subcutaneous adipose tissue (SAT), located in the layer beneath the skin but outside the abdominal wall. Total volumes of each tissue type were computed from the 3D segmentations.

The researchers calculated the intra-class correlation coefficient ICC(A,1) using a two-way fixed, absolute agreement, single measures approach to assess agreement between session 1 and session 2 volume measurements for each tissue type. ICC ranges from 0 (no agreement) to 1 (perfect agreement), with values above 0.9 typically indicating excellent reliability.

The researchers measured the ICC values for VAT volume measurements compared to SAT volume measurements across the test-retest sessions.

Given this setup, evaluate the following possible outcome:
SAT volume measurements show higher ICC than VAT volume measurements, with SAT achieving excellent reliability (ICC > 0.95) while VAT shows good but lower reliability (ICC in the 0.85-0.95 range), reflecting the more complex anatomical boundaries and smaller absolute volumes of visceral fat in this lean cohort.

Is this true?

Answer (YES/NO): NO